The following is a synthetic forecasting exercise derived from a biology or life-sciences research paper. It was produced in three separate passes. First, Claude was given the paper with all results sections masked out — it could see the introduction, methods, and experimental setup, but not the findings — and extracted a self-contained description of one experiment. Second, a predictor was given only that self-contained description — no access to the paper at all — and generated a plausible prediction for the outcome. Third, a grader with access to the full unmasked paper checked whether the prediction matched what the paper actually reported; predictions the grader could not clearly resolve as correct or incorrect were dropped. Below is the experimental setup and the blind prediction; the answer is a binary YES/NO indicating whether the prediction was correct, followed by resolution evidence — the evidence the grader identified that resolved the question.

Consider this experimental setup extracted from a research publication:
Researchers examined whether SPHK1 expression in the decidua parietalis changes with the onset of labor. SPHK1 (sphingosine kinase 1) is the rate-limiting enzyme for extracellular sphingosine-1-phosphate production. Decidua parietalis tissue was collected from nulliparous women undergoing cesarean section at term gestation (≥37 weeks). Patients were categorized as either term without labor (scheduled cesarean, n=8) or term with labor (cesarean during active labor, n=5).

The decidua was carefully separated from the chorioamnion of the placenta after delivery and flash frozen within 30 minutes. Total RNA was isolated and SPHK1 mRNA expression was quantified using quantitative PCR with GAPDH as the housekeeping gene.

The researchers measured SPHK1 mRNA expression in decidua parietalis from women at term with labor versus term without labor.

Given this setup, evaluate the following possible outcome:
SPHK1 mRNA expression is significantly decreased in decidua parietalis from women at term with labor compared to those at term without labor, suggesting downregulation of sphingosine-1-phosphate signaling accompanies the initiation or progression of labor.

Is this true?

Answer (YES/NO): NO